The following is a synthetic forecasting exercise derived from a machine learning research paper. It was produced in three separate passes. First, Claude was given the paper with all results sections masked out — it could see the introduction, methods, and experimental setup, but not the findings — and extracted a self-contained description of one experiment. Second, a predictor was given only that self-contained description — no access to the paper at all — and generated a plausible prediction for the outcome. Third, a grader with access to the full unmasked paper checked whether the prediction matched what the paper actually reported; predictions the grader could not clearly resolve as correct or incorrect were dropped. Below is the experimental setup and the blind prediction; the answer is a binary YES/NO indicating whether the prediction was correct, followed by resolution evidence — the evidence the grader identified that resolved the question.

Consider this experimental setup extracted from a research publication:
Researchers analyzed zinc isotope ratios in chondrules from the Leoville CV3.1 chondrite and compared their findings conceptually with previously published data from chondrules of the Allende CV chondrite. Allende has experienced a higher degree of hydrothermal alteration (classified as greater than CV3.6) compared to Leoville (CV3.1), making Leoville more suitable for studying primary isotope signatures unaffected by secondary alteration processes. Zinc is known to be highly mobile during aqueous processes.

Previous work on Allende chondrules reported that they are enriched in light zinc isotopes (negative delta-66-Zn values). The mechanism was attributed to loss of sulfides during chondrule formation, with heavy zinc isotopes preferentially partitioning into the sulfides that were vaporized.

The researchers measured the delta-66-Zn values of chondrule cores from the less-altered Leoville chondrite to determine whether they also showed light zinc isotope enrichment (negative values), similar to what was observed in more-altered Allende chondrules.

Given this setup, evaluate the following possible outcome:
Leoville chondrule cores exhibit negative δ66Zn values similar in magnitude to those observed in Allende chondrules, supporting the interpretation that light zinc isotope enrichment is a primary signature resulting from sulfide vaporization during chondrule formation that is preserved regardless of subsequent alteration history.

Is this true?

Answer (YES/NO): YES